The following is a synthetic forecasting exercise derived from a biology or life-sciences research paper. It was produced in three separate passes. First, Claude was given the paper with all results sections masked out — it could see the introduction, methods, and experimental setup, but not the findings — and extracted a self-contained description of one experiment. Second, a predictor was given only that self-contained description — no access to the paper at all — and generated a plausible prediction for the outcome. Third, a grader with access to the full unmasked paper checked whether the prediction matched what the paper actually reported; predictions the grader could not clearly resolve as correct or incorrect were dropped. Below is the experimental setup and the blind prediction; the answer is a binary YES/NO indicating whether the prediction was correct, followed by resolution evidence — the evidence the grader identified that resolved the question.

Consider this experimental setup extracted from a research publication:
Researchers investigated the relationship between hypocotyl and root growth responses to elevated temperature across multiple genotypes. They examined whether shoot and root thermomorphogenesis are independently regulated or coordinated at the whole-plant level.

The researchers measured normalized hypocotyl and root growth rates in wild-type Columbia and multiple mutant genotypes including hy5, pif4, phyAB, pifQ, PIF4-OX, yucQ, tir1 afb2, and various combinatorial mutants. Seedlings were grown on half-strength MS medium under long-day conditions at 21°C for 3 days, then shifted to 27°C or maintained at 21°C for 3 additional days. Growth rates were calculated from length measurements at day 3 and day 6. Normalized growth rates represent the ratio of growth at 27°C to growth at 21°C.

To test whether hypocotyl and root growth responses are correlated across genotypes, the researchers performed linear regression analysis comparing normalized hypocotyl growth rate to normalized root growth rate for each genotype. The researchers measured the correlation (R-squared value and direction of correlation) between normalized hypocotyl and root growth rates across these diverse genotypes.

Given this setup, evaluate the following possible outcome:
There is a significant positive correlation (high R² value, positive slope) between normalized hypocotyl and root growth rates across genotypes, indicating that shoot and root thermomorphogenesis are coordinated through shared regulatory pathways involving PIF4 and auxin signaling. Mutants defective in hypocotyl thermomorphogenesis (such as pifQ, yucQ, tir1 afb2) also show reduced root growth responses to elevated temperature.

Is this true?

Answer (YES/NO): NO